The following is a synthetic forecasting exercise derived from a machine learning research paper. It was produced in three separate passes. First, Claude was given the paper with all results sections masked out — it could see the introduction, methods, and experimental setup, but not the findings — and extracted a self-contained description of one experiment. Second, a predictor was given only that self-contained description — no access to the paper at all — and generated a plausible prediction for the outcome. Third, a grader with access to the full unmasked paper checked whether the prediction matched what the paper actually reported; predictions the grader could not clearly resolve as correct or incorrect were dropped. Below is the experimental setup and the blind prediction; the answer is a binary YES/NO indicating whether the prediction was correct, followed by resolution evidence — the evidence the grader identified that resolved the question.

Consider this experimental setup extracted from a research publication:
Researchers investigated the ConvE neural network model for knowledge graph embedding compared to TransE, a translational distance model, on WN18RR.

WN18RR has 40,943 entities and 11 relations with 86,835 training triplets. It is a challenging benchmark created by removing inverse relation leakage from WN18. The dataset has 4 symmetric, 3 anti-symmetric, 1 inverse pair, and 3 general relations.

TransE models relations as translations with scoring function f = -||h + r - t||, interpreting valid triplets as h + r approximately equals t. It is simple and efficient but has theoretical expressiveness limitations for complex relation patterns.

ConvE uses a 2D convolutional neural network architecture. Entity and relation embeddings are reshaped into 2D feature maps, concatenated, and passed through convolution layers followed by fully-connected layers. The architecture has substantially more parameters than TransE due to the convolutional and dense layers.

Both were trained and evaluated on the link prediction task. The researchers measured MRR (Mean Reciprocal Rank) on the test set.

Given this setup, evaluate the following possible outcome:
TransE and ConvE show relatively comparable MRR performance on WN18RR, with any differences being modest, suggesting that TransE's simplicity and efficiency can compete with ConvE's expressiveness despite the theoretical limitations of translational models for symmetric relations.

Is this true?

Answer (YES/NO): NO